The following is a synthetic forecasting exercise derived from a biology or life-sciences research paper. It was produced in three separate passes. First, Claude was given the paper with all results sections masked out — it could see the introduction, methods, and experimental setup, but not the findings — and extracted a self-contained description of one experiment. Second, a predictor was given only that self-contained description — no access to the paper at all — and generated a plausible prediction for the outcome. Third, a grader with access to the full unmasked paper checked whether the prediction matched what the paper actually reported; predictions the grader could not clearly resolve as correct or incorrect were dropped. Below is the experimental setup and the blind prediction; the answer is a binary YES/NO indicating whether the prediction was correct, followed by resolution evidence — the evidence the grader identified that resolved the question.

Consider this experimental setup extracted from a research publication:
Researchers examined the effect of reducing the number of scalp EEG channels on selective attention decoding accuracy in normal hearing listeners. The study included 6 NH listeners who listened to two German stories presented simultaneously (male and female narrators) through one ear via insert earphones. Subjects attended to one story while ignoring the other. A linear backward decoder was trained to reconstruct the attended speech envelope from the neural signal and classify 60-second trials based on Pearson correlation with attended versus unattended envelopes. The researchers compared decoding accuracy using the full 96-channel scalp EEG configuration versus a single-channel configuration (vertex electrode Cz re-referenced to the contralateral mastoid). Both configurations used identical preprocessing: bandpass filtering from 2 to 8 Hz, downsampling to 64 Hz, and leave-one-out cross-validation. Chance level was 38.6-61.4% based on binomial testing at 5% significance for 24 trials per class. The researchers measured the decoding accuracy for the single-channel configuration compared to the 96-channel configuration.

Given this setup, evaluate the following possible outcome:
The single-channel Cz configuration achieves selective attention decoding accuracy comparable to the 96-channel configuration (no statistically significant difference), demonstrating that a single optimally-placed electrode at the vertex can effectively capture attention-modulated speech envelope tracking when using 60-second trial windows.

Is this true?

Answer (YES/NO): NO